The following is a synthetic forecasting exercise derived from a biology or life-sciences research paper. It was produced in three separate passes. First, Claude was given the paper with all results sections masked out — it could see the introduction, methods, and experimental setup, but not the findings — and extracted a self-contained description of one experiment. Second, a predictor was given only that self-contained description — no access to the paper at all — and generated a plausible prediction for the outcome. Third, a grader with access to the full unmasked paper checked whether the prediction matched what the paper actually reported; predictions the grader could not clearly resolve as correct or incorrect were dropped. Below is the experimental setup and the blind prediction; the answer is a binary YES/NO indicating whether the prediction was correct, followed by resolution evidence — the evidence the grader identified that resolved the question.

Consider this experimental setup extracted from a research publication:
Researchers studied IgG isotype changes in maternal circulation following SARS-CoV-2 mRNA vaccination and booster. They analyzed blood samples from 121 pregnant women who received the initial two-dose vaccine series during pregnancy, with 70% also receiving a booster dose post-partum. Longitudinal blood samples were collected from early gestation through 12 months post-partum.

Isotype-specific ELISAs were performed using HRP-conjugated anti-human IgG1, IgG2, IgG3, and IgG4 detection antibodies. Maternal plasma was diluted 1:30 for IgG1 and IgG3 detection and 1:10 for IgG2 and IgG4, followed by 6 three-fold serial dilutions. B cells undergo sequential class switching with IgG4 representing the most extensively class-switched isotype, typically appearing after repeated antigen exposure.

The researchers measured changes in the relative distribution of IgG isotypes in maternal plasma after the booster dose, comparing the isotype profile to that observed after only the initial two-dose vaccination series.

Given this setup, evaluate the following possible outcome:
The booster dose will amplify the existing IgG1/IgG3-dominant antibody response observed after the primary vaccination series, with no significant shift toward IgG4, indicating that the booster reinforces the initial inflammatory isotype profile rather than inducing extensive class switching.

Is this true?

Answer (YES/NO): NO